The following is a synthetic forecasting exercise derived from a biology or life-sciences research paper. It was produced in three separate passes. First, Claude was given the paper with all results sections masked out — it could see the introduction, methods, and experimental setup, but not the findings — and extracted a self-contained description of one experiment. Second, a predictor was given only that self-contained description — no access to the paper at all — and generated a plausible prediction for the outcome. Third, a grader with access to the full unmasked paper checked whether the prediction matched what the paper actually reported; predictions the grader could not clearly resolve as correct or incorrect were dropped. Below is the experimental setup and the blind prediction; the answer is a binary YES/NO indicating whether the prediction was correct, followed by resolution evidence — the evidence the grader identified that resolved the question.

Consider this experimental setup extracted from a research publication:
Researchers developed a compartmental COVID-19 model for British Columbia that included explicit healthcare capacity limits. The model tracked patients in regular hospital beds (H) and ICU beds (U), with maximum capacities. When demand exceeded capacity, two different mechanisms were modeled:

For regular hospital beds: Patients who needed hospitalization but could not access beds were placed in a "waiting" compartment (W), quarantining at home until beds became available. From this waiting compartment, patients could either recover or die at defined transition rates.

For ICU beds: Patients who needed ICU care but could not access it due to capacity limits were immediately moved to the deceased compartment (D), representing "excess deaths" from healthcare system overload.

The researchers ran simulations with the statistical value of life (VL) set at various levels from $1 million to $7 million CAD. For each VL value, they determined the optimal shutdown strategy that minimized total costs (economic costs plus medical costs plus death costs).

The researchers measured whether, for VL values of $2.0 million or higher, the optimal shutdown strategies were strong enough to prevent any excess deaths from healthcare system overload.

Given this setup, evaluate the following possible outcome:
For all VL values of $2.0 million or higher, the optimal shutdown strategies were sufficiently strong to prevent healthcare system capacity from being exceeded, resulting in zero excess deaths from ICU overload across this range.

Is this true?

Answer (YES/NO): YES